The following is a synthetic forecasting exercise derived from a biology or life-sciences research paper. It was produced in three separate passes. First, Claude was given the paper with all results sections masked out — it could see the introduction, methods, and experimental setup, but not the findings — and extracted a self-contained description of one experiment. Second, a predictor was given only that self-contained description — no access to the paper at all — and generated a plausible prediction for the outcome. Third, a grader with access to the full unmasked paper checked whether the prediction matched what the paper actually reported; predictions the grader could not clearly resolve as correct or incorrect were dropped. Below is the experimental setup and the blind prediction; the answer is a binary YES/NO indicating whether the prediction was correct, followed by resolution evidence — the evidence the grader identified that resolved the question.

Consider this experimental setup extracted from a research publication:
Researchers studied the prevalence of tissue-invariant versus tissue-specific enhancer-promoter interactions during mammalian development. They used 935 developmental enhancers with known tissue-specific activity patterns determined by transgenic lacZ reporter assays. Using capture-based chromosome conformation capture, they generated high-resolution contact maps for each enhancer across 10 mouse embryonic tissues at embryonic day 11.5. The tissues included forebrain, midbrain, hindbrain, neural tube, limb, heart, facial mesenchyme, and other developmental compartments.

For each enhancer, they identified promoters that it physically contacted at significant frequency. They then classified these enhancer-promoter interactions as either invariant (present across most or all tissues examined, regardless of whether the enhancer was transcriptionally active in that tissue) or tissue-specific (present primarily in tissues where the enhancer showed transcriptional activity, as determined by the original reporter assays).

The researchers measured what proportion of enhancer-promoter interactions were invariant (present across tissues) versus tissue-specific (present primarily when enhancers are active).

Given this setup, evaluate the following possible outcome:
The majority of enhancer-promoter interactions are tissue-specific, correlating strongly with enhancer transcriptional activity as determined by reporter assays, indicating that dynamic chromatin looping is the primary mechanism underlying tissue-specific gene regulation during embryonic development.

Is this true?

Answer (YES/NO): YES